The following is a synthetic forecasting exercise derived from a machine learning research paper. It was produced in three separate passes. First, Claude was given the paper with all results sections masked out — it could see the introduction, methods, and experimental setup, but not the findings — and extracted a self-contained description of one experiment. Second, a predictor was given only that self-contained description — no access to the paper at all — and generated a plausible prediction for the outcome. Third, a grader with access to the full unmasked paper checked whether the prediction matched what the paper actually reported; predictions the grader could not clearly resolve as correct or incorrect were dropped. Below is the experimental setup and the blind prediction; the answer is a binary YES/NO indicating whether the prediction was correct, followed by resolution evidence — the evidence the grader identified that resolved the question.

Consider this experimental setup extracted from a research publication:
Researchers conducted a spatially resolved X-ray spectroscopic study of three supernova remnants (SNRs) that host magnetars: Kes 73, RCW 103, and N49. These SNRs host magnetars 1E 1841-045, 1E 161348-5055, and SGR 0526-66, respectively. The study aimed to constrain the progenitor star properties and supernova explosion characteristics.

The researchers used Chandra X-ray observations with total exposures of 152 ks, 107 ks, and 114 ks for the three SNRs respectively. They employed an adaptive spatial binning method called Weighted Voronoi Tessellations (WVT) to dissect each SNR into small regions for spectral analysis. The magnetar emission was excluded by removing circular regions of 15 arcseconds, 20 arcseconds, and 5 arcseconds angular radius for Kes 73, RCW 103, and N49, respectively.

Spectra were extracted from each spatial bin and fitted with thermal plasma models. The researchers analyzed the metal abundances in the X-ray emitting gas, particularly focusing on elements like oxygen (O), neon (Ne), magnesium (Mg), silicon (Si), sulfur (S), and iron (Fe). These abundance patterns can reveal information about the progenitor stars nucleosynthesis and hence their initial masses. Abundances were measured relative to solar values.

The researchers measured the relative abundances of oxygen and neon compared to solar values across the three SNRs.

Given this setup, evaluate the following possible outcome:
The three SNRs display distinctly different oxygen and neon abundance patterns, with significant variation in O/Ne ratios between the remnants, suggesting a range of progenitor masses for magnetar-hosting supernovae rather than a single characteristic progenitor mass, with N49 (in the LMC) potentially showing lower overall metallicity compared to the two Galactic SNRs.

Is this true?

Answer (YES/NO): NO